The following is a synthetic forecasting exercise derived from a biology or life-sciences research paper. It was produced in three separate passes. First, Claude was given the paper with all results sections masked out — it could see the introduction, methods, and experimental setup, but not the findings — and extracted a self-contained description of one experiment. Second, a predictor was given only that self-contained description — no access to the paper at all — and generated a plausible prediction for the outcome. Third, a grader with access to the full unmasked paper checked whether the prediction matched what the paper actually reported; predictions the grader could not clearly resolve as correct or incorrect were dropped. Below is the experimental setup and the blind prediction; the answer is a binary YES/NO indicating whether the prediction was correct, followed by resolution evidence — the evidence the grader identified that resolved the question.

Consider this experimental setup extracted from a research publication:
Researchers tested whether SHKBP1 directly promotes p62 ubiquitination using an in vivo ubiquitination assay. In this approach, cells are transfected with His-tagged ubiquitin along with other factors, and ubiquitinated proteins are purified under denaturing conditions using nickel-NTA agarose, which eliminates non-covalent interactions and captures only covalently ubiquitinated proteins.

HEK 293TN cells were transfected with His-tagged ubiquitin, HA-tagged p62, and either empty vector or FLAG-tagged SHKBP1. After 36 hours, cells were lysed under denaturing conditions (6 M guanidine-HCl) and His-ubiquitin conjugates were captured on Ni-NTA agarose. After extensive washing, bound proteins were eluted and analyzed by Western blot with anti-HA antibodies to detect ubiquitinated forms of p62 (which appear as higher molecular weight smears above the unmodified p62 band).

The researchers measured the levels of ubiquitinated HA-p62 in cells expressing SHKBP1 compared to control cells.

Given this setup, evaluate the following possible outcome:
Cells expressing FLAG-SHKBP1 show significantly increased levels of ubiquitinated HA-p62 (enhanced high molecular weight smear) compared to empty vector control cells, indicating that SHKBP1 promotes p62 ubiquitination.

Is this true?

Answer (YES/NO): NO